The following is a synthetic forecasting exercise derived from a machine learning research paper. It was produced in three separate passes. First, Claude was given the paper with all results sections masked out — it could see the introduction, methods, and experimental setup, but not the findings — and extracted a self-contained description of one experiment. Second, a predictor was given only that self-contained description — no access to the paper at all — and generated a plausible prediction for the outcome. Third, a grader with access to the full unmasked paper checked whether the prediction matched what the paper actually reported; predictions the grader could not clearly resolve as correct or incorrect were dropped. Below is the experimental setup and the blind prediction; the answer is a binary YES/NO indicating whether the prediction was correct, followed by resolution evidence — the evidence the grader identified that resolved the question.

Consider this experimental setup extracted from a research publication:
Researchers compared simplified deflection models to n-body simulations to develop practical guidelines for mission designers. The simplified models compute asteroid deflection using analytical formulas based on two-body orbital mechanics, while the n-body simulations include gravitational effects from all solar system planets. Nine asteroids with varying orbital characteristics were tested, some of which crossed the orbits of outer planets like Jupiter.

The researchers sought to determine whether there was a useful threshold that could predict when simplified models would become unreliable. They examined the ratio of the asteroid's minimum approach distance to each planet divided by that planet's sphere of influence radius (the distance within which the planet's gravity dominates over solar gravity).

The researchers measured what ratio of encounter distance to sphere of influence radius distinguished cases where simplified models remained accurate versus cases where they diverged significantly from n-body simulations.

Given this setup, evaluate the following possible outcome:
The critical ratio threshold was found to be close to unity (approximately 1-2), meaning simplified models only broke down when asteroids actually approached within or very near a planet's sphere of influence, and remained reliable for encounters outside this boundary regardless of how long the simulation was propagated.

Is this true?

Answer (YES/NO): NO